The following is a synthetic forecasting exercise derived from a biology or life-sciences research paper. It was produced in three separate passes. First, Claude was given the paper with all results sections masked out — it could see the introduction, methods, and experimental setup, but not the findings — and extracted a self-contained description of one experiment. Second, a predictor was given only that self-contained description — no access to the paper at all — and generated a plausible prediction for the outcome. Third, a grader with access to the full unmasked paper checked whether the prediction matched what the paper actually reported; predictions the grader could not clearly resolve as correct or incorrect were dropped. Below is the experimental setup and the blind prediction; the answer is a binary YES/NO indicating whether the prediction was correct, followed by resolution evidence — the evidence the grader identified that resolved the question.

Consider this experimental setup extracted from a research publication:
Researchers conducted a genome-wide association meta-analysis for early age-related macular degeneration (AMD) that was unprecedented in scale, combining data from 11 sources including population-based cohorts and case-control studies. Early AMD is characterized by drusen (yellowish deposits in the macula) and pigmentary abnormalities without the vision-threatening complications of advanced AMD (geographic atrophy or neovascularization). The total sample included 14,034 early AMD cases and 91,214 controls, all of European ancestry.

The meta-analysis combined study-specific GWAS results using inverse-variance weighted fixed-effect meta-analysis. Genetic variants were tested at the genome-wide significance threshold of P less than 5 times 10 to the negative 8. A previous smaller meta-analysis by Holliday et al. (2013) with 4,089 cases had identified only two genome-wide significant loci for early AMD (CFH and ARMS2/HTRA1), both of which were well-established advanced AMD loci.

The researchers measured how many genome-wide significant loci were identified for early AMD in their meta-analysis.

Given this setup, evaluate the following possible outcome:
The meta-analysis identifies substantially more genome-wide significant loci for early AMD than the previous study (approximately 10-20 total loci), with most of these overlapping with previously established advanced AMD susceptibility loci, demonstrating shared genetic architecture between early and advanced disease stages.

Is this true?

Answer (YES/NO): YES